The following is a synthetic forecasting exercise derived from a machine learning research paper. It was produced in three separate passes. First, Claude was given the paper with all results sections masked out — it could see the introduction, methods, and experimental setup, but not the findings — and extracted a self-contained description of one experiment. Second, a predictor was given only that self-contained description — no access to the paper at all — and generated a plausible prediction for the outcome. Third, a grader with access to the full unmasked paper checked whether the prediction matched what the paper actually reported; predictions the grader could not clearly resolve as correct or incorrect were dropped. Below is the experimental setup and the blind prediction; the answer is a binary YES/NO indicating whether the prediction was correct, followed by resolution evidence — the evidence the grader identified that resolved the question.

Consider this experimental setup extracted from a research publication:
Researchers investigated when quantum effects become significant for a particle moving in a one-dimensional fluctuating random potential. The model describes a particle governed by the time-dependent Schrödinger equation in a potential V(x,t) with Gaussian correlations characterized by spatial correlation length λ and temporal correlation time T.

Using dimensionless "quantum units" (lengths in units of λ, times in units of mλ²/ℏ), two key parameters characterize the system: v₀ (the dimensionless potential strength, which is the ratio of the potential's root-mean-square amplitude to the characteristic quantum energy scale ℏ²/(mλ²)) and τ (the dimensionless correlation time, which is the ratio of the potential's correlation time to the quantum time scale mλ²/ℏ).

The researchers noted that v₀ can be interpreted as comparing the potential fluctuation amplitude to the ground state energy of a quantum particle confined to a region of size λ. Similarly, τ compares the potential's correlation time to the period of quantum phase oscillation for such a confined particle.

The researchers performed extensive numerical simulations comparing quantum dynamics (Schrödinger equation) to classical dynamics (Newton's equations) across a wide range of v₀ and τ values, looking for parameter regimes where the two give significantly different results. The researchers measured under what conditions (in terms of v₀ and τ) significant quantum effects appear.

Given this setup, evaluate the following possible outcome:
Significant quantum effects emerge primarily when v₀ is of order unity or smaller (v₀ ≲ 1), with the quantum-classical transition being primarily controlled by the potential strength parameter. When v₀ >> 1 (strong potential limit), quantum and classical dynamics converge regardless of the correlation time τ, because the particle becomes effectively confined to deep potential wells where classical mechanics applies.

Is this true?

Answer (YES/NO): NO